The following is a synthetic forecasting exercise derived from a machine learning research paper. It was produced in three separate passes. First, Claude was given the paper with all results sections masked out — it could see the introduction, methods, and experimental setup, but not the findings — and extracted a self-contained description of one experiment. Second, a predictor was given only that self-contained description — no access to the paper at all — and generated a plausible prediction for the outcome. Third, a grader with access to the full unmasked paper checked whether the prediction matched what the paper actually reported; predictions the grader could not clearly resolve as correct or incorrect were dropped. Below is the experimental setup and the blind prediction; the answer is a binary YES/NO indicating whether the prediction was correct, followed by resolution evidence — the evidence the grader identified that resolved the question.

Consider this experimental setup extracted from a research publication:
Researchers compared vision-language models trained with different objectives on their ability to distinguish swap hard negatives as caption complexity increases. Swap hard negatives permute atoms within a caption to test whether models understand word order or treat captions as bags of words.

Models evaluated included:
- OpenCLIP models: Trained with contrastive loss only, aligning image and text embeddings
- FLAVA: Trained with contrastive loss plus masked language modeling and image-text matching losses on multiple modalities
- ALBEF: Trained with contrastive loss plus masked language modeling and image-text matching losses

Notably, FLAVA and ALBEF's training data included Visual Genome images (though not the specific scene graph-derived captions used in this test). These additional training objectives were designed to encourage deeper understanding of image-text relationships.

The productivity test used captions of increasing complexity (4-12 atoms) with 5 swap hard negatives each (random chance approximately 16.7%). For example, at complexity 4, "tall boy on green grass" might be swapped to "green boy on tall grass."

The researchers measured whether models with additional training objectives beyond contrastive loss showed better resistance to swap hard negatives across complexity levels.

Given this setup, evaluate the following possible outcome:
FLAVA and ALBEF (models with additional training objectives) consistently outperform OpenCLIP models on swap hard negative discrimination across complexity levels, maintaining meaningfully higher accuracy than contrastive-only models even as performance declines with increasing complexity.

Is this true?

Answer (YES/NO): NO